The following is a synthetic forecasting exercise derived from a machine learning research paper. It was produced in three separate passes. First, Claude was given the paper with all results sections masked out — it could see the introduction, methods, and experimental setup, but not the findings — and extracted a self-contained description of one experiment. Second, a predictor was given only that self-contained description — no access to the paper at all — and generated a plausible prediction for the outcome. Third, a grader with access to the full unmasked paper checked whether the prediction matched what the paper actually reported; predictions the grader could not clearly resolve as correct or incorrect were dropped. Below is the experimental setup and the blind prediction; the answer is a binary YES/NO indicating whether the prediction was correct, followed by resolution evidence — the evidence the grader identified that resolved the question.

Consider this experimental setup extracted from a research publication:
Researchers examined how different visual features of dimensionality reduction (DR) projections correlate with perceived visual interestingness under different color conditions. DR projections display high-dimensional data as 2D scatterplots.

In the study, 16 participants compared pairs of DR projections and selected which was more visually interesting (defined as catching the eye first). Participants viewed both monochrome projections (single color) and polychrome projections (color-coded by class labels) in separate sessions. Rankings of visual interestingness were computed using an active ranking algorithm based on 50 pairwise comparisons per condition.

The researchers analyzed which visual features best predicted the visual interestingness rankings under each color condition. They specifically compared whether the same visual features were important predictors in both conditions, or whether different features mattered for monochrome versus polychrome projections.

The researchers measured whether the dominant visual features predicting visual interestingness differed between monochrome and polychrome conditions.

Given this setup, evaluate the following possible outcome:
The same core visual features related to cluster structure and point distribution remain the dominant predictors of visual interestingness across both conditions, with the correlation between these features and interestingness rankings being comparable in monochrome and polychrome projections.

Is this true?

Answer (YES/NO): NO